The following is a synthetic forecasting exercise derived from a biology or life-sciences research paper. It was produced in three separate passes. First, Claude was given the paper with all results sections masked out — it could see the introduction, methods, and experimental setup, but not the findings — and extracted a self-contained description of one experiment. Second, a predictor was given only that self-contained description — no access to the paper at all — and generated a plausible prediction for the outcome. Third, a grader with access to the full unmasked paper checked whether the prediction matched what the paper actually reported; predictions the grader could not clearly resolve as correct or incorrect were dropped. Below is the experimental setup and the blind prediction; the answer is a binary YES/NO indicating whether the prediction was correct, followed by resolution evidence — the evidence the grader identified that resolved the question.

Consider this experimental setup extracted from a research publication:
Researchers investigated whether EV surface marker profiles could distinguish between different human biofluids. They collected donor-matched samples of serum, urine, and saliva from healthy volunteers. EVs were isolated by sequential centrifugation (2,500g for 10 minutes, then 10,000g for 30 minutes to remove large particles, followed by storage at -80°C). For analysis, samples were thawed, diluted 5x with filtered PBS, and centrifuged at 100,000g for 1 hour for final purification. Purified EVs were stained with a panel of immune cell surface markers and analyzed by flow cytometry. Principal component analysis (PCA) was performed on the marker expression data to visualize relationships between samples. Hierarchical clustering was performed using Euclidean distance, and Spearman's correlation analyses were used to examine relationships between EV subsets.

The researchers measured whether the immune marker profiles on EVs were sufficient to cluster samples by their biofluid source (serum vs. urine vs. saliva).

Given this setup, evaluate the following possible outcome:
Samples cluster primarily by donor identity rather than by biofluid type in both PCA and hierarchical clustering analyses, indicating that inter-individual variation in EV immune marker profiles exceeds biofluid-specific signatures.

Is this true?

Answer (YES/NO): NO